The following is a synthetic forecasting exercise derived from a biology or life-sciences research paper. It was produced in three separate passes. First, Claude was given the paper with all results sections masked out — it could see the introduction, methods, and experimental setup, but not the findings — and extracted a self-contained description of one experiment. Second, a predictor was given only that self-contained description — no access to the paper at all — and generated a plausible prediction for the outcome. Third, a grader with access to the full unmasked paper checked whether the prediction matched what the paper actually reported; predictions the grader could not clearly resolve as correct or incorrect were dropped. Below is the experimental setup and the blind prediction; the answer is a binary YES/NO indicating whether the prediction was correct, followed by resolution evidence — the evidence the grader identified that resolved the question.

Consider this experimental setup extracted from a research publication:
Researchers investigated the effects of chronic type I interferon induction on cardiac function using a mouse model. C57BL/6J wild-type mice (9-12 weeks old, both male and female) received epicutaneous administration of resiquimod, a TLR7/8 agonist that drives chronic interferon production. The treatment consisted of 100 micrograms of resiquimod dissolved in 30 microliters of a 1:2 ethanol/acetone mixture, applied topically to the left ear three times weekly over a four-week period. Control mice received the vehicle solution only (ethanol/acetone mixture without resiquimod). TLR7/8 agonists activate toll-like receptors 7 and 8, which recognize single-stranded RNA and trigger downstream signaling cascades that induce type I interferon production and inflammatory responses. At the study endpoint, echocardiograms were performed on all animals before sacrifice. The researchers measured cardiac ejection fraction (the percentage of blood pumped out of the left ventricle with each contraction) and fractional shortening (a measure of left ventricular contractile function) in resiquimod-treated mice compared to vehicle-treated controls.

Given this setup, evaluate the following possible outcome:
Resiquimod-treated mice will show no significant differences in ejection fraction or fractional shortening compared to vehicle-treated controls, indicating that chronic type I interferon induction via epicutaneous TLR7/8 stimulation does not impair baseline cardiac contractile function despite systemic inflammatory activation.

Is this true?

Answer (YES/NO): NO